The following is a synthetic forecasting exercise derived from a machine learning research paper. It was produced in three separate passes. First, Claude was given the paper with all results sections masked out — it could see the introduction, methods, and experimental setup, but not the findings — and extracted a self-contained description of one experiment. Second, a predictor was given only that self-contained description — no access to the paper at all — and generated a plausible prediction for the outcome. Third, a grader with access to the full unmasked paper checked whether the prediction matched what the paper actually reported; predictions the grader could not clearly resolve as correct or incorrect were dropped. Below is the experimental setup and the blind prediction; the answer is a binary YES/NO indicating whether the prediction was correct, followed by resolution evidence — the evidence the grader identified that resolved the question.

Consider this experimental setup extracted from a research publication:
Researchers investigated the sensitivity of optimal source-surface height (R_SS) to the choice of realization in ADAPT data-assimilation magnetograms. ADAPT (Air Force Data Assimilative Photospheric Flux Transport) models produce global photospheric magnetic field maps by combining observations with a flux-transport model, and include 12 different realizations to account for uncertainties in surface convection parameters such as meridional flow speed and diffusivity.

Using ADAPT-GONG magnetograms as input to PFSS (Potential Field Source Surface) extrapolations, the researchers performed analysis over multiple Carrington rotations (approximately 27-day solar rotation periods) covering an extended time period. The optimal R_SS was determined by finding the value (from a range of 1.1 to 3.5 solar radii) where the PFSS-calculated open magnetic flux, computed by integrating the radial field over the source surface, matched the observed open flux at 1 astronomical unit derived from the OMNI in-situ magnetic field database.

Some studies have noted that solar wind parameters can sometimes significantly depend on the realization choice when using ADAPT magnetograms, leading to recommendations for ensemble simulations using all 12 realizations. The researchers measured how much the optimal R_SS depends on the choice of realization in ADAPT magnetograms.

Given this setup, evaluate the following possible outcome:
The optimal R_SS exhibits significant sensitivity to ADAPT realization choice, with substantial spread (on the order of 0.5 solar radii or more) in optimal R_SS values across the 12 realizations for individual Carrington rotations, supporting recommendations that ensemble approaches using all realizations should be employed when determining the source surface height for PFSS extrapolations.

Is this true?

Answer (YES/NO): NO